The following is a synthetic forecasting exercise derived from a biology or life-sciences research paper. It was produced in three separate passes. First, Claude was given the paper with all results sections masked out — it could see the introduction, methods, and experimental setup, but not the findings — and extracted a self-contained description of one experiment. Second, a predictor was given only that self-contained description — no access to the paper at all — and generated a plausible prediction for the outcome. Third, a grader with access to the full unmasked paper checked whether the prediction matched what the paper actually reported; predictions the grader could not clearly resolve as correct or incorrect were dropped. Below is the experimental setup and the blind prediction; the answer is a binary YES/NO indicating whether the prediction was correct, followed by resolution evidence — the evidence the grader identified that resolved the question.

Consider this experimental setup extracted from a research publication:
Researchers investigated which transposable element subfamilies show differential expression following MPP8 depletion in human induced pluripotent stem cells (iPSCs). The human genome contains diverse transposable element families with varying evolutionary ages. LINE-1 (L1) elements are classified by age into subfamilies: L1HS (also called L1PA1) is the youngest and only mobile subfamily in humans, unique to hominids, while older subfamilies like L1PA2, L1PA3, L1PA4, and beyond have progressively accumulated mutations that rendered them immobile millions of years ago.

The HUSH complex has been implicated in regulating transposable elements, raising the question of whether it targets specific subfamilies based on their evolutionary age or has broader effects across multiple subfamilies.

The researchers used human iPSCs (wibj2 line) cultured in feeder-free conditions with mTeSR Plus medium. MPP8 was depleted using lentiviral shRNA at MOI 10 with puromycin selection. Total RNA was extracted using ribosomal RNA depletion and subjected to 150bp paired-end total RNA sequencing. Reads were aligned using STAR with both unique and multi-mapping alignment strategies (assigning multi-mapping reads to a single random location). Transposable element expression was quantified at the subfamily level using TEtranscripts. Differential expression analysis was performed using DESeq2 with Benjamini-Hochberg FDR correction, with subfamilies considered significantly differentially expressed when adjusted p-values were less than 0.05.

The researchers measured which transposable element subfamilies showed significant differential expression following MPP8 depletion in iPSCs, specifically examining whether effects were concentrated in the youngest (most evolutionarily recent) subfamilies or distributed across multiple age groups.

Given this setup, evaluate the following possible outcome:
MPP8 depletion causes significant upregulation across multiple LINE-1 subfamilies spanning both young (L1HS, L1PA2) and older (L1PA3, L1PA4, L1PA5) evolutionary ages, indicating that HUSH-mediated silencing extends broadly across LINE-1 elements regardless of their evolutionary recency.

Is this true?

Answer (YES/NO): NO